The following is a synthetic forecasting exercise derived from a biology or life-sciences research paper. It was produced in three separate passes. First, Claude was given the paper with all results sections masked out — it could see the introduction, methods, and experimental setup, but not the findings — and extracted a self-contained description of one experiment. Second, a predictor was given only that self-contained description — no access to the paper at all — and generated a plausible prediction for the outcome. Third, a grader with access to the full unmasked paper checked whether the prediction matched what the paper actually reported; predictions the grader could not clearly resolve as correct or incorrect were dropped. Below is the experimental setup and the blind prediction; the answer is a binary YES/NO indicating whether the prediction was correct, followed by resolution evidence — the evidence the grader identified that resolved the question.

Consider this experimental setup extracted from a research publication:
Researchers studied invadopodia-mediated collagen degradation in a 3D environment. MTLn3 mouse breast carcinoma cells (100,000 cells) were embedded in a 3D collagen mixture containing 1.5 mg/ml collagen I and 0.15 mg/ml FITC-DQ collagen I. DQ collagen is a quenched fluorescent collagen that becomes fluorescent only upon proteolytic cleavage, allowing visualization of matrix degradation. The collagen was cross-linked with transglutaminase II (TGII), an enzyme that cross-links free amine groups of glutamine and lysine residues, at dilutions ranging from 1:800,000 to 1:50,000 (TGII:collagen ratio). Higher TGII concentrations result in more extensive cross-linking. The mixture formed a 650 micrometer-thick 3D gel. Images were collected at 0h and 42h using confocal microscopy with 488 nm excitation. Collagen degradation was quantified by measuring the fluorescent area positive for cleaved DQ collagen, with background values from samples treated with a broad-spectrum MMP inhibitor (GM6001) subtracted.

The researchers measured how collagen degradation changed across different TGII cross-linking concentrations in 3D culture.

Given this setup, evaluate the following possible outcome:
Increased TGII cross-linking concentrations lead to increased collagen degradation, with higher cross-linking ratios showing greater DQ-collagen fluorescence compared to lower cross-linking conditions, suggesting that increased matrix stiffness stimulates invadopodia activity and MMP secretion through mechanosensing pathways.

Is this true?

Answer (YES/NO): NO